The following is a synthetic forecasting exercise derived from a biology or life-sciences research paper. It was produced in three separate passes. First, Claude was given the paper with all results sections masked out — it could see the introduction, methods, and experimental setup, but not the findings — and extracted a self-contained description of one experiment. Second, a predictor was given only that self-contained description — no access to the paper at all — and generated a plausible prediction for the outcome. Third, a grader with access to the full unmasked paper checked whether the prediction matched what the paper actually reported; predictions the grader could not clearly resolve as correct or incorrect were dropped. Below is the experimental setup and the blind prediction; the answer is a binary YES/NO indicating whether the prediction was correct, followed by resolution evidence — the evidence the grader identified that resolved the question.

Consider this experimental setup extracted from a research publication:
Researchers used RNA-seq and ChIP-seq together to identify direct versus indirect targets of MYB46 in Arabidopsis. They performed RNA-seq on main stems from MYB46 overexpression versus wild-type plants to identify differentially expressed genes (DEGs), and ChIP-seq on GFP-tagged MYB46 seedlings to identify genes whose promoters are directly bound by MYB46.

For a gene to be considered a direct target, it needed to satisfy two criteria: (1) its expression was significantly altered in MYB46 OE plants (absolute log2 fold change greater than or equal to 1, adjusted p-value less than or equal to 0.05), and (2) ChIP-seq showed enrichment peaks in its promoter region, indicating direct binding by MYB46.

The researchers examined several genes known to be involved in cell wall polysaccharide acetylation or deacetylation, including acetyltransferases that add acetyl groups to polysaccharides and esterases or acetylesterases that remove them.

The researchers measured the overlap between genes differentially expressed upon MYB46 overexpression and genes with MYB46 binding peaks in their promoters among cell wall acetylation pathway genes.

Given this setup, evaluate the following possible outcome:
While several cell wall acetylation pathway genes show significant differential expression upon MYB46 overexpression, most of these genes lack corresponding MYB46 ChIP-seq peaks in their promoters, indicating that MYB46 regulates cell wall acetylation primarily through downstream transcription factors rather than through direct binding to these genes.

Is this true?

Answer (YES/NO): NO